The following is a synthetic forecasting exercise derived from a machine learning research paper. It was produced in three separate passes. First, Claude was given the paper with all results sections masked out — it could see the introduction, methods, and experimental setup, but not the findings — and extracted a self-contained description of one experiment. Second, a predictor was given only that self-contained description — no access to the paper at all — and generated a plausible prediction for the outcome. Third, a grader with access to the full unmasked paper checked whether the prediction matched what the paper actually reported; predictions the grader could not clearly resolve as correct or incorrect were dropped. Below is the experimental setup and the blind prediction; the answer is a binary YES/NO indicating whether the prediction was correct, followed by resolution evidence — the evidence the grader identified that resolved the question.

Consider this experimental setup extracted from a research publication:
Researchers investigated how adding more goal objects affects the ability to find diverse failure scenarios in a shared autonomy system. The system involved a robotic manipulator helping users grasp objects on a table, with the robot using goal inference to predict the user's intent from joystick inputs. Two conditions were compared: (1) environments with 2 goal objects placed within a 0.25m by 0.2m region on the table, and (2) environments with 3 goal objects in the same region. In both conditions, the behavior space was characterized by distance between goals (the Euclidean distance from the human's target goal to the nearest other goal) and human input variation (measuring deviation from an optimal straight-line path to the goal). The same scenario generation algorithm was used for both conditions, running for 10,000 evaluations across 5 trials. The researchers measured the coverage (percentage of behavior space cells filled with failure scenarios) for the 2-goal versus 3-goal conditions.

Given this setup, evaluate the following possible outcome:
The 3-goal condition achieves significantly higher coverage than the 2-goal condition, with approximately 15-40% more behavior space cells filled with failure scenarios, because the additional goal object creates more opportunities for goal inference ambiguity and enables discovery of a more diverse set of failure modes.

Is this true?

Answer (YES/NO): NO